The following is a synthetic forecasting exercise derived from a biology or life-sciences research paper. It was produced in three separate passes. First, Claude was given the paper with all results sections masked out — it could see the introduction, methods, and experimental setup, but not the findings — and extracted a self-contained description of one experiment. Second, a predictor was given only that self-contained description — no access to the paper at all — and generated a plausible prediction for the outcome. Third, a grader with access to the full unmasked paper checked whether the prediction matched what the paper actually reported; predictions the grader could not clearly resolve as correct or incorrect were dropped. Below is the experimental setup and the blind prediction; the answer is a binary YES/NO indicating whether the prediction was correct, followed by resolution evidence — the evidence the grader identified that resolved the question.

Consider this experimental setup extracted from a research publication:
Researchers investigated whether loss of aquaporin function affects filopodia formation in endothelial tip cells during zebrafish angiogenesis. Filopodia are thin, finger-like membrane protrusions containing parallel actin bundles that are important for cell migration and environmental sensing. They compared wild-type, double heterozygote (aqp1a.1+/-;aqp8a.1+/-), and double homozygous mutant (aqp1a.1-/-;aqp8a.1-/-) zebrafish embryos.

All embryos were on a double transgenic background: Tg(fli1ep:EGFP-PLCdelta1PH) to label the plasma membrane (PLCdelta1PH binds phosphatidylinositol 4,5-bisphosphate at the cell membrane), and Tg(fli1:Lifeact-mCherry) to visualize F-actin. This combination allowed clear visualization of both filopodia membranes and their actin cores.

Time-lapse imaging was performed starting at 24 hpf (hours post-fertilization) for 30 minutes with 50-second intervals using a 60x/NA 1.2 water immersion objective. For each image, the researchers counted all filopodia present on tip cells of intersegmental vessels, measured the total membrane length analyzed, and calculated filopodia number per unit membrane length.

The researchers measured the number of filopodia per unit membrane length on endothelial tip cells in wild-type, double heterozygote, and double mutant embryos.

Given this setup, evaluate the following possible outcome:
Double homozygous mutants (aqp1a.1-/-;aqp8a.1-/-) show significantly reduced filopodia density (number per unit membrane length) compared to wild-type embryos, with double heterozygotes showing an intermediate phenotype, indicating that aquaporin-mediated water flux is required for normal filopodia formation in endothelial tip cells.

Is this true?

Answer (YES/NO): NO